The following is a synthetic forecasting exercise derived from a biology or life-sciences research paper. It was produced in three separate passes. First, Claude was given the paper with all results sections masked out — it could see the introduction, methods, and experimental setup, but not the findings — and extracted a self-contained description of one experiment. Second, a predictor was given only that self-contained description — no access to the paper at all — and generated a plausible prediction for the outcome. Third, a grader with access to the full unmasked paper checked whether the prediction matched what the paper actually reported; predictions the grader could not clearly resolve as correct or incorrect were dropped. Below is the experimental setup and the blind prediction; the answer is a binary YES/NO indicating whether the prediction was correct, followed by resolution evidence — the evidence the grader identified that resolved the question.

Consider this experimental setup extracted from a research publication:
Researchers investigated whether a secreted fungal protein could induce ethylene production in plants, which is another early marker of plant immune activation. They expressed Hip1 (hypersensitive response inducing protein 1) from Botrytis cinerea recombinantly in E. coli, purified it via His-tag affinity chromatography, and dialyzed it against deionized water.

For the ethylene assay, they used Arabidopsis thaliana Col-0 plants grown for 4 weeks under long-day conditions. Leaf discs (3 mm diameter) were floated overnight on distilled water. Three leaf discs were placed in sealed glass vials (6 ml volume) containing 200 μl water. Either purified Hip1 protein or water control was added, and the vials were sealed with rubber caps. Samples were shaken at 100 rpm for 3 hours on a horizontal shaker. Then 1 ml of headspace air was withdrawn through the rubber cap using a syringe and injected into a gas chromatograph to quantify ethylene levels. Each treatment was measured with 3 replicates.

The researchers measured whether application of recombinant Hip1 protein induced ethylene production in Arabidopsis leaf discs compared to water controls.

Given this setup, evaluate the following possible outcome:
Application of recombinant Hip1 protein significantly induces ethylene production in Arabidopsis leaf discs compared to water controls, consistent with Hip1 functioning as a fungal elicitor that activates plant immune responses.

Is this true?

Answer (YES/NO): NO